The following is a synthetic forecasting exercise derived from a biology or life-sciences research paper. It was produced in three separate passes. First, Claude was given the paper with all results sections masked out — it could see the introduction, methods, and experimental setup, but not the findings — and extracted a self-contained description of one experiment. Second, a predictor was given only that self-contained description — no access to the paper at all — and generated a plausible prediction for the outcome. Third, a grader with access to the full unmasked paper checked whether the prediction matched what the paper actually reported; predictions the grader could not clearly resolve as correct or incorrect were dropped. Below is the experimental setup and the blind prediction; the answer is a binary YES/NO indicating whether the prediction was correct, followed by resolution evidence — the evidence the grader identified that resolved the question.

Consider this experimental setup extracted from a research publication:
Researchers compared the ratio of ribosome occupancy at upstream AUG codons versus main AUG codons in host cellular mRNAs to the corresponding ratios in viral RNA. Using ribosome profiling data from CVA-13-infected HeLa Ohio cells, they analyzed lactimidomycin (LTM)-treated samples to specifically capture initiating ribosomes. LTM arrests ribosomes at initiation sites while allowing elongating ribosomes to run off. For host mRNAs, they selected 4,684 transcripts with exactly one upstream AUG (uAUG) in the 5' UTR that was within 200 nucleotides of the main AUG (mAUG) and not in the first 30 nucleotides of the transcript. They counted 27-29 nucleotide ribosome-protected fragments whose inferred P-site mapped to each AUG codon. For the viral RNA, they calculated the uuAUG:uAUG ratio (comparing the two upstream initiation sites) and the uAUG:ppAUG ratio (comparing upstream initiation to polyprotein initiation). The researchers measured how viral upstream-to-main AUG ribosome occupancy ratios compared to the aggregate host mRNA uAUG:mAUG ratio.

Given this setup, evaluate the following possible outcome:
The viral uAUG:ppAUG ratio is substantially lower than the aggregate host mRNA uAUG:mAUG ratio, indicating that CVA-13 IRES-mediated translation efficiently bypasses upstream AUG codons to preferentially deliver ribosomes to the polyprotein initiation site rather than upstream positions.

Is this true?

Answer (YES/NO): NO